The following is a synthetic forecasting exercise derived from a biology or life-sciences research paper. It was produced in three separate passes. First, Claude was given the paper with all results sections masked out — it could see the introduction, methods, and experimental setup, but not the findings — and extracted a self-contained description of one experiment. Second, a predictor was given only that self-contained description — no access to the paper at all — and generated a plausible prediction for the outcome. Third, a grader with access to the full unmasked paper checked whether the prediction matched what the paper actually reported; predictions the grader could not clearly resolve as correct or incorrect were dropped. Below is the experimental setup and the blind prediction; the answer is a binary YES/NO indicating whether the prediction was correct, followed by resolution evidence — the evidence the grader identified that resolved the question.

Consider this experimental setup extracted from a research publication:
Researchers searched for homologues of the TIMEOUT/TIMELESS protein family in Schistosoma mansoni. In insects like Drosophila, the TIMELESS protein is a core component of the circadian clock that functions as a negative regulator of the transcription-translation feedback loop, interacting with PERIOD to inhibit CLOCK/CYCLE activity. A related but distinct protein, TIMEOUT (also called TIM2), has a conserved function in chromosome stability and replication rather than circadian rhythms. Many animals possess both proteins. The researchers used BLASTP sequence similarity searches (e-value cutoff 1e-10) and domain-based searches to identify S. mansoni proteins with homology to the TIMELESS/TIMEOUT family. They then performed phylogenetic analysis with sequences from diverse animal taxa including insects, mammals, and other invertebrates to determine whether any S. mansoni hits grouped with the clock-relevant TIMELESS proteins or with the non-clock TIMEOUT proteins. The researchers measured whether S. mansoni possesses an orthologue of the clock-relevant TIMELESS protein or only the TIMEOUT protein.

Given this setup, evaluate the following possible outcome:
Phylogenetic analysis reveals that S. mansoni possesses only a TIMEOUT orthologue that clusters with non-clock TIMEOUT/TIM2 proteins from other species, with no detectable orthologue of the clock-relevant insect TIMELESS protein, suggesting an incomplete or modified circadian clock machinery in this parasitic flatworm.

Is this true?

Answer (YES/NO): YES